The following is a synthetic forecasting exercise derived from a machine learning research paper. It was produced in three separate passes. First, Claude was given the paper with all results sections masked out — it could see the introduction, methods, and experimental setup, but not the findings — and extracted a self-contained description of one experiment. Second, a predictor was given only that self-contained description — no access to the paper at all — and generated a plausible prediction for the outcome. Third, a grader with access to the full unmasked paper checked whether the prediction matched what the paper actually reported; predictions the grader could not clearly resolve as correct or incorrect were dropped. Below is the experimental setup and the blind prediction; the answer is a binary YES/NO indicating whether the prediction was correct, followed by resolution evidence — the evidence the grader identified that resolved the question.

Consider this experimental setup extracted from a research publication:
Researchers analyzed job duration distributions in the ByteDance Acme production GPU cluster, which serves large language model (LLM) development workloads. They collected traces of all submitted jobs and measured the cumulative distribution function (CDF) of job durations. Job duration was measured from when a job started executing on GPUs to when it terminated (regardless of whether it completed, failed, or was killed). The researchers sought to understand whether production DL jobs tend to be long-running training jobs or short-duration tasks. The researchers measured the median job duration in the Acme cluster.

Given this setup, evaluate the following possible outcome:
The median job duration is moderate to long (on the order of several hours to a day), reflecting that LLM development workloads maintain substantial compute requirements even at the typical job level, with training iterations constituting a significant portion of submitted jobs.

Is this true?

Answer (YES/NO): NO